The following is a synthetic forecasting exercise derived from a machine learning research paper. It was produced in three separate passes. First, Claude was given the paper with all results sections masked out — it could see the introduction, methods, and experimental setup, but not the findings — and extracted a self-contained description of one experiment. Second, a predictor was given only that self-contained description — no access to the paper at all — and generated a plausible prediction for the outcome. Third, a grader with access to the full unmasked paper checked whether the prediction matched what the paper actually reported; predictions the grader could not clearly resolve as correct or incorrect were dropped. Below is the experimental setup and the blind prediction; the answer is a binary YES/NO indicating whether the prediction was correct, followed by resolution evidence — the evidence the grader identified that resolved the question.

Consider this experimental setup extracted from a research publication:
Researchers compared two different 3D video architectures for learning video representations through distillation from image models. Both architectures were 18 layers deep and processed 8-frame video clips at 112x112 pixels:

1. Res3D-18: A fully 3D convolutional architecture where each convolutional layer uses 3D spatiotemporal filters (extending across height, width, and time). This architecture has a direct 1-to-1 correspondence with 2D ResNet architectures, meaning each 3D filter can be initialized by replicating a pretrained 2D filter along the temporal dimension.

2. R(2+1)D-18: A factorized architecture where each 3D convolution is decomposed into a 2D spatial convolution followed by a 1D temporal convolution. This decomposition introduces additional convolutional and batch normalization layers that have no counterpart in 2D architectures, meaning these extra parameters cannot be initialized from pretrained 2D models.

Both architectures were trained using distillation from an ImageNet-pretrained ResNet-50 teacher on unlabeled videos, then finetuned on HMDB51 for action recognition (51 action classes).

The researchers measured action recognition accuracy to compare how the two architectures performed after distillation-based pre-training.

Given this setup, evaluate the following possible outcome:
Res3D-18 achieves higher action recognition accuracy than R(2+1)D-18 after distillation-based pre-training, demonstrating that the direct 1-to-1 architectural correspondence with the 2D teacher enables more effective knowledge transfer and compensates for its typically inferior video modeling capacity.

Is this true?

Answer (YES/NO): NO